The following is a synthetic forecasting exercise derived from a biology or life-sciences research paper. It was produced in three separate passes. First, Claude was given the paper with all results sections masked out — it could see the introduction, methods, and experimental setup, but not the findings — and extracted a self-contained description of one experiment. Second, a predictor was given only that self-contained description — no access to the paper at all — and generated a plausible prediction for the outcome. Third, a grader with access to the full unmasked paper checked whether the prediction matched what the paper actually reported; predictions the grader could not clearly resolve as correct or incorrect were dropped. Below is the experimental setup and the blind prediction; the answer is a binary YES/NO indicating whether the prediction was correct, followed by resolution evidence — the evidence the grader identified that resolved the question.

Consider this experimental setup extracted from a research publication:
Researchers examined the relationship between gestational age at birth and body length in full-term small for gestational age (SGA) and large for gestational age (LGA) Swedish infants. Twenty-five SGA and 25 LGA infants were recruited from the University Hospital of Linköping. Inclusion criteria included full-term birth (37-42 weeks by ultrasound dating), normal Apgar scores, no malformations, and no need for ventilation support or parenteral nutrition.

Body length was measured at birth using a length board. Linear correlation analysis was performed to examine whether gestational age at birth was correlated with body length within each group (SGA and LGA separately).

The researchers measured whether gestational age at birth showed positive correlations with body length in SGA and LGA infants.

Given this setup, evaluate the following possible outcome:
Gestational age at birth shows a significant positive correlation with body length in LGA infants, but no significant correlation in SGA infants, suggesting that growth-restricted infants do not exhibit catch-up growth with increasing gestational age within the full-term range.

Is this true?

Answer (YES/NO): NO